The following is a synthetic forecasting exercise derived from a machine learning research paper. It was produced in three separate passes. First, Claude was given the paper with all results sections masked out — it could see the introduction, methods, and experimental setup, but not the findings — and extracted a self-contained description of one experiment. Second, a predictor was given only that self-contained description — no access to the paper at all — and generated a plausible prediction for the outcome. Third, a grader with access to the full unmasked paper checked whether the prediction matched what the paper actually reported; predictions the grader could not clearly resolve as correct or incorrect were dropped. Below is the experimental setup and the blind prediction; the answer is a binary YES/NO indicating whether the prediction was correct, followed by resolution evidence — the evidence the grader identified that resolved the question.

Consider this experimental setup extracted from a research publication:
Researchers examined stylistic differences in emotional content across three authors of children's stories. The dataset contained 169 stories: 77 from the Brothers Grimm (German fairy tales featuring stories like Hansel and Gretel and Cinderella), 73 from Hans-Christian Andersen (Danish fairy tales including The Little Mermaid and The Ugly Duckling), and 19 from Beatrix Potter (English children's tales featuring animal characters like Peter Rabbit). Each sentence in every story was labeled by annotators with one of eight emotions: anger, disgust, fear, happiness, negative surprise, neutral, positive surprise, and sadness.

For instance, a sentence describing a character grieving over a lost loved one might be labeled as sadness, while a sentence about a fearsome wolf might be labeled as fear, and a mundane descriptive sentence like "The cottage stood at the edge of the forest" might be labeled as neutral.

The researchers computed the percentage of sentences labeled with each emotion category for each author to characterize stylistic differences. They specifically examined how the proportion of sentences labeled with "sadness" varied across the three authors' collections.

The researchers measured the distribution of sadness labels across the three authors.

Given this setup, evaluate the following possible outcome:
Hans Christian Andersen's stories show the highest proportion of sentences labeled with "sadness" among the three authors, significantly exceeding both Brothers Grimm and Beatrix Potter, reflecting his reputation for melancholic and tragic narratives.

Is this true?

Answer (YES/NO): NO